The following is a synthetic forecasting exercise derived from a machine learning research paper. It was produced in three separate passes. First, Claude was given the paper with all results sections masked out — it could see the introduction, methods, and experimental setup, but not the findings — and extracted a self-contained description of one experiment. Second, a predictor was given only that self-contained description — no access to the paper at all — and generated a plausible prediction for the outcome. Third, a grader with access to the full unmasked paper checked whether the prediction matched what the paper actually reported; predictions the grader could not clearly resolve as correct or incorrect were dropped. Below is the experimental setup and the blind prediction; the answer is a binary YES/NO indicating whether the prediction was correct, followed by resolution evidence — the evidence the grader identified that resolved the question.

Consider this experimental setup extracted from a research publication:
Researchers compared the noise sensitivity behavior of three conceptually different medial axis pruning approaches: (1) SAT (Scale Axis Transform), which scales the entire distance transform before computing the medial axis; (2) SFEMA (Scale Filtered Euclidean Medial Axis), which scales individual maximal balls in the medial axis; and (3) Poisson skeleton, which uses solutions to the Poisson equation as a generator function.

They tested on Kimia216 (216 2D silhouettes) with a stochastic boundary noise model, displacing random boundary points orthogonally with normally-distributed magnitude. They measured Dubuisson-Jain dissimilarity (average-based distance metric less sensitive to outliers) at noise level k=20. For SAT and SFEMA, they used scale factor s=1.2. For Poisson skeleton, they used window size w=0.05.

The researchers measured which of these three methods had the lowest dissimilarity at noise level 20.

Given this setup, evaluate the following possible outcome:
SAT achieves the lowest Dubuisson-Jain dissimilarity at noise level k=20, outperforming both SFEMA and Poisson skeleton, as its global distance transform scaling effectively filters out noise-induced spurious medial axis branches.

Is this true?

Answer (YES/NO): NO